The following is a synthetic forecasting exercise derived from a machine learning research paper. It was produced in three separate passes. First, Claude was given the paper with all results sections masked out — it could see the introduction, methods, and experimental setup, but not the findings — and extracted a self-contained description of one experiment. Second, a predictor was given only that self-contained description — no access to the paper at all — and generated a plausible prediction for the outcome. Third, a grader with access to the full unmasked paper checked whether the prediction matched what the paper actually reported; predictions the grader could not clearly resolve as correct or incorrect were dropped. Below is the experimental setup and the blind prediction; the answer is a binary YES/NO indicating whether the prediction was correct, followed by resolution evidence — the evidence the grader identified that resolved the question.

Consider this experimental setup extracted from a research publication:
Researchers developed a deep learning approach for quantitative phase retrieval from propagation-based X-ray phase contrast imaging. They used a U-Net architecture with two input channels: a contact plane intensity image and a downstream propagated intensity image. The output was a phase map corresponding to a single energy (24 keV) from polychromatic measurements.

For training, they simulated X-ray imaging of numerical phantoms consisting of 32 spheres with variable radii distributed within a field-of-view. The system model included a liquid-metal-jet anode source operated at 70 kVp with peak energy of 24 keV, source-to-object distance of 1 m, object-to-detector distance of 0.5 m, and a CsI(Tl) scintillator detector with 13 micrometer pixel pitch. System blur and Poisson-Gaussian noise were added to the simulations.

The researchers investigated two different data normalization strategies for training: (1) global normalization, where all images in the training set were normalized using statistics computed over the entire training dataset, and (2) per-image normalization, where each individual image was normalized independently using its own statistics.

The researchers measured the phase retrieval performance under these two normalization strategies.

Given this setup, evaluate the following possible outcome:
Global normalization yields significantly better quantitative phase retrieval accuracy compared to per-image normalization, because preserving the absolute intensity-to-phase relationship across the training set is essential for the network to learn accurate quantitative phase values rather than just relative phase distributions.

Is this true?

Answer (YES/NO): YES